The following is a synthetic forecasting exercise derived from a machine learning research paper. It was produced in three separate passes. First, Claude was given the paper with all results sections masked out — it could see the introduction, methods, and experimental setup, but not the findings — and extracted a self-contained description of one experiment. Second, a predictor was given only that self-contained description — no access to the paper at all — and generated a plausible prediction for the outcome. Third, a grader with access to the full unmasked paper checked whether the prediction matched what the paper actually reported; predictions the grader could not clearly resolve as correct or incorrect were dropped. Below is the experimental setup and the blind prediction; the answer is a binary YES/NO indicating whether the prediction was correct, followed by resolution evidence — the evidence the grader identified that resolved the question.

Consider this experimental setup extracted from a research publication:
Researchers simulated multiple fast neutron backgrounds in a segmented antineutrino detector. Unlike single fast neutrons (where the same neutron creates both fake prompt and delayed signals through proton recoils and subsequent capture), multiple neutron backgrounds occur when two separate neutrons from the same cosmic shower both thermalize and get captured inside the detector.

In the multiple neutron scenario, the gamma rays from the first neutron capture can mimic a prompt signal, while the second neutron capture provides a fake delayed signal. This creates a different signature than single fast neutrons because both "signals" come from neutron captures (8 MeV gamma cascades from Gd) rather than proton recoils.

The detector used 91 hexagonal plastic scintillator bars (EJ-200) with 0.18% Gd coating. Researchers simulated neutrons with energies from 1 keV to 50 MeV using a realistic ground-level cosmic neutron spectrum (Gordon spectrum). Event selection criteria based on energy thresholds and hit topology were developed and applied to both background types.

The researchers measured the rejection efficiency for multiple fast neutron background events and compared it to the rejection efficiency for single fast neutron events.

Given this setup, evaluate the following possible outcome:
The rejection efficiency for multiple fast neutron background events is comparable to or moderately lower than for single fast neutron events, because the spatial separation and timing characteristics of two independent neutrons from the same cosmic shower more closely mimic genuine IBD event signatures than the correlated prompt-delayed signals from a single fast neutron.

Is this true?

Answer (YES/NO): NO